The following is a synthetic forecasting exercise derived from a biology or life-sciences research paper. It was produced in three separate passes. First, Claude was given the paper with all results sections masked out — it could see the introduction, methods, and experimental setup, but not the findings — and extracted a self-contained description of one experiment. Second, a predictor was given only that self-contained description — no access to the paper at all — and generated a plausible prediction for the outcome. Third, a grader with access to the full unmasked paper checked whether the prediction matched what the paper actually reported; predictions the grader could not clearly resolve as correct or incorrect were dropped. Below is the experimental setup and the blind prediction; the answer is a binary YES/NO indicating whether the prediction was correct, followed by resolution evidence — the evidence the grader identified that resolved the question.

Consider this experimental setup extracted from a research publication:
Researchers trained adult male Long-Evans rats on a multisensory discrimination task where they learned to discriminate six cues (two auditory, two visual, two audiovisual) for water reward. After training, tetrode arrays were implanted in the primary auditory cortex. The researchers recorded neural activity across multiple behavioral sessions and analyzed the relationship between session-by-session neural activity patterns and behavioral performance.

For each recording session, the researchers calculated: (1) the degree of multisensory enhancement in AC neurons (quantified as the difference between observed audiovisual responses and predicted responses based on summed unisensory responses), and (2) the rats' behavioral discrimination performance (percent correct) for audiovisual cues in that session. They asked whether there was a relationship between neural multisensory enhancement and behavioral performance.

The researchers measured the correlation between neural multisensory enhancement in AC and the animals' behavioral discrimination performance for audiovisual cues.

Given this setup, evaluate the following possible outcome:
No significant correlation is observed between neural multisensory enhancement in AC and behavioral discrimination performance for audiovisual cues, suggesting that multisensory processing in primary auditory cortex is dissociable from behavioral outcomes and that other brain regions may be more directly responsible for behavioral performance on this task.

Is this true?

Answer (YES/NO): NO